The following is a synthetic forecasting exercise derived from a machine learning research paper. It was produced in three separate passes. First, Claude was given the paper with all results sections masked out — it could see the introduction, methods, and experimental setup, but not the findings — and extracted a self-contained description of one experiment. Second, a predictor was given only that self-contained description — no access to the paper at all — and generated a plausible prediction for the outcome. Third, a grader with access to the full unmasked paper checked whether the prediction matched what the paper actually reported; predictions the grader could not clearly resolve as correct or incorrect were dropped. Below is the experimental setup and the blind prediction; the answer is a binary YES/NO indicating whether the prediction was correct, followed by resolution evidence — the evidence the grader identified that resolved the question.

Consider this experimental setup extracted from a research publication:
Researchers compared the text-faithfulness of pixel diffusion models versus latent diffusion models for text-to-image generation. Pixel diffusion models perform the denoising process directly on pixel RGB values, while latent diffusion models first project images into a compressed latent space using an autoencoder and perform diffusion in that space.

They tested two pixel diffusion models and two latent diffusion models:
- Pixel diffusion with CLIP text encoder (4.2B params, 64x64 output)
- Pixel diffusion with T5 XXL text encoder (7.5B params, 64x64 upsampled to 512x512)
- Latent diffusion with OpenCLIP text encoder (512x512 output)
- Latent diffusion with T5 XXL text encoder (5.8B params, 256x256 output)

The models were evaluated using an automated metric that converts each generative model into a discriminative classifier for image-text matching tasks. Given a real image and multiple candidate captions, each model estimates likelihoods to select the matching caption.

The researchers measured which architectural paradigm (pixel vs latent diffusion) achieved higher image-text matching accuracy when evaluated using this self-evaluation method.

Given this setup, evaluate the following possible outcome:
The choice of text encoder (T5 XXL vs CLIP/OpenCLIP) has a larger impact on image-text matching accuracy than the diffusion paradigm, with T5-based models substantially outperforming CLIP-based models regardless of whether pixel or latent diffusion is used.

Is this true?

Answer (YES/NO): NO